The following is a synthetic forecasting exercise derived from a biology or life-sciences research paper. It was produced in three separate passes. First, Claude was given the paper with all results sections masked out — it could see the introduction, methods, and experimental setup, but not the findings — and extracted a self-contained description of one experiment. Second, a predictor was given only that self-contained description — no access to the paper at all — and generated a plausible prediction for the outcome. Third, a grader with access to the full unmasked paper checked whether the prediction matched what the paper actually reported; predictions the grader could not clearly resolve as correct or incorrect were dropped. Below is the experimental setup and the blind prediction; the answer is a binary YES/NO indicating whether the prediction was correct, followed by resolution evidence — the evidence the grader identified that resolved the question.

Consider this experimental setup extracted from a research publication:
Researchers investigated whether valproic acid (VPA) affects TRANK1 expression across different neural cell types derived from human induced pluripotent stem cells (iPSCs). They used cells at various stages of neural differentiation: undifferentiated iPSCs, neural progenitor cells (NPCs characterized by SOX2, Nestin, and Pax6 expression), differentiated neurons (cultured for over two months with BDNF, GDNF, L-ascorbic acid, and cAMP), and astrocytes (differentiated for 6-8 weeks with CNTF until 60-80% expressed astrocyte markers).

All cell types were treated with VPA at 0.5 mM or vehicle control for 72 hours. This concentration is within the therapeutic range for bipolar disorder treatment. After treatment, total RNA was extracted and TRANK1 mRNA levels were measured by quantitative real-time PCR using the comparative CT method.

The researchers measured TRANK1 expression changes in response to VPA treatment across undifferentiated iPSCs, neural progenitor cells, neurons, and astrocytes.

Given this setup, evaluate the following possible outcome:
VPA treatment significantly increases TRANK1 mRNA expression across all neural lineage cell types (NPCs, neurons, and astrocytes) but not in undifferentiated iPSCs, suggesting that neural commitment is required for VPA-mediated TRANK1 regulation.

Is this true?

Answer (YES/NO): NO